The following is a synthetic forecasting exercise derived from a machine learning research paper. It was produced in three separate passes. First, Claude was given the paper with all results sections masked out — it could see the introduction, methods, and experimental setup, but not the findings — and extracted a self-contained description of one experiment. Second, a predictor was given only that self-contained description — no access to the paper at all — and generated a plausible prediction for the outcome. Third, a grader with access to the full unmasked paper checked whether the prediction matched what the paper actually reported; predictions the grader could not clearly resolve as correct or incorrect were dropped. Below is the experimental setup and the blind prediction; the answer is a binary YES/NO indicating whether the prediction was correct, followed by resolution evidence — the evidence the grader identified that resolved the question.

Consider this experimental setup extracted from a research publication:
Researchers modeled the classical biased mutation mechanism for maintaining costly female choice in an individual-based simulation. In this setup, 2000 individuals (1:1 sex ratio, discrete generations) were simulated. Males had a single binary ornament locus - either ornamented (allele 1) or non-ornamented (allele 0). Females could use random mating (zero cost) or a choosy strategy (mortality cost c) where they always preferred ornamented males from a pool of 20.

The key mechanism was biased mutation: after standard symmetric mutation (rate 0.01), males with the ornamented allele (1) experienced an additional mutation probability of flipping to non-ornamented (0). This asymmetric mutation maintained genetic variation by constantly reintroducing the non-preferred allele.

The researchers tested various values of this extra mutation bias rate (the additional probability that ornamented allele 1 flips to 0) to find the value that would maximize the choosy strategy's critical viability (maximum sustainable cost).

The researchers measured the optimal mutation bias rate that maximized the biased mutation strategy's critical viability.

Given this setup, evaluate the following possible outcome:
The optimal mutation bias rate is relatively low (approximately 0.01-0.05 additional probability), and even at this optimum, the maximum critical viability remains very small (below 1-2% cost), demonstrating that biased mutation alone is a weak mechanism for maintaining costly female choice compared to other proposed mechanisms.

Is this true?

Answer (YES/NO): NO